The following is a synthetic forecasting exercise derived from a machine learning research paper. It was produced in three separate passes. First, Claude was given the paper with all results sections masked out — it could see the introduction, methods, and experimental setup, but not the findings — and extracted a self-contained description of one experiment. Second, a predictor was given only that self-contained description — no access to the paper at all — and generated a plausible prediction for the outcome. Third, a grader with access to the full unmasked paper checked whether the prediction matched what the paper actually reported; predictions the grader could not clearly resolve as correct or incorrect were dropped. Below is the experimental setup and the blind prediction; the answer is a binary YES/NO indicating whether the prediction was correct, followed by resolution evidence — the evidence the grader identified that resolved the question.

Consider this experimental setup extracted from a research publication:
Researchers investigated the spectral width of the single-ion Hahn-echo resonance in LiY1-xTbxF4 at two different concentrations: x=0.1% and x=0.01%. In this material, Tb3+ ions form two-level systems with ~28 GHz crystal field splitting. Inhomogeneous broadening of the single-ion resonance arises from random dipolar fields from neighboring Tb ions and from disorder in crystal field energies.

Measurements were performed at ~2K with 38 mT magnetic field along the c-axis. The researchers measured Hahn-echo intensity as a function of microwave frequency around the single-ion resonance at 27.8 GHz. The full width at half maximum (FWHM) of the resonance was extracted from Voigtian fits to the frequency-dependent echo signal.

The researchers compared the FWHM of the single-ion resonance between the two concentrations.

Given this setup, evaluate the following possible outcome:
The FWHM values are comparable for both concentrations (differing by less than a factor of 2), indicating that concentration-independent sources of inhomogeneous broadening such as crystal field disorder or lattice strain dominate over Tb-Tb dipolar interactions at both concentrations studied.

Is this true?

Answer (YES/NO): NO